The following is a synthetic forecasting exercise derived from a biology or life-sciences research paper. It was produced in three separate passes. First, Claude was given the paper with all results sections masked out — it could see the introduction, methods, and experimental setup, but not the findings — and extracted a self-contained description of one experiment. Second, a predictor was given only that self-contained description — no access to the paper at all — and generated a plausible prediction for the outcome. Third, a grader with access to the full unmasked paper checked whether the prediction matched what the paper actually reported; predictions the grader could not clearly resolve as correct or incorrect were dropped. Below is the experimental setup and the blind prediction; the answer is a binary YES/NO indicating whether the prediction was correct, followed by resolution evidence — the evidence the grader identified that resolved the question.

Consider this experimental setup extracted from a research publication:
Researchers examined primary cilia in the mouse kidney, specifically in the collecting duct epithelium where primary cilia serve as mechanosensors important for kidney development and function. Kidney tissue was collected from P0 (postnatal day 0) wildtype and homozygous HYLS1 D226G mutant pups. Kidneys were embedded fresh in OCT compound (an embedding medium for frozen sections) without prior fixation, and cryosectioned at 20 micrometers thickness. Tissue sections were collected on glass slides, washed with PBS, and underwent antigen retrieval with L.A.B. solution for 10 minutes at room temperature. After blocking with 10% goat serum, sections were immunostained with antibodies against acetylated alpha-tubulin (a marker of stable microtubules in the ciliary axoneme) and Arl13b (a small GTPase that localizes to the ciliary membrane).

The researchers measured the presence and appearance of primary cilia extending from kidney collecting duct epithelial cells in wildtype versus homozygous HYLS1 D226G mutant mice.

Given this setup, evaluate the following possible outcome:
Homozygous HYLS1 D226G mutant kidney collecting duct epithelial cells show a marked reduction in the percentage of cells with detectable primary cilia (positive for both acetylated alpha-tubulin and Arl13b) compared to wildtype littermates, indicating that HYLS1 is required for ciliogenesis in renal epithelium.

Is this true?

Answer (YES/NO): YES